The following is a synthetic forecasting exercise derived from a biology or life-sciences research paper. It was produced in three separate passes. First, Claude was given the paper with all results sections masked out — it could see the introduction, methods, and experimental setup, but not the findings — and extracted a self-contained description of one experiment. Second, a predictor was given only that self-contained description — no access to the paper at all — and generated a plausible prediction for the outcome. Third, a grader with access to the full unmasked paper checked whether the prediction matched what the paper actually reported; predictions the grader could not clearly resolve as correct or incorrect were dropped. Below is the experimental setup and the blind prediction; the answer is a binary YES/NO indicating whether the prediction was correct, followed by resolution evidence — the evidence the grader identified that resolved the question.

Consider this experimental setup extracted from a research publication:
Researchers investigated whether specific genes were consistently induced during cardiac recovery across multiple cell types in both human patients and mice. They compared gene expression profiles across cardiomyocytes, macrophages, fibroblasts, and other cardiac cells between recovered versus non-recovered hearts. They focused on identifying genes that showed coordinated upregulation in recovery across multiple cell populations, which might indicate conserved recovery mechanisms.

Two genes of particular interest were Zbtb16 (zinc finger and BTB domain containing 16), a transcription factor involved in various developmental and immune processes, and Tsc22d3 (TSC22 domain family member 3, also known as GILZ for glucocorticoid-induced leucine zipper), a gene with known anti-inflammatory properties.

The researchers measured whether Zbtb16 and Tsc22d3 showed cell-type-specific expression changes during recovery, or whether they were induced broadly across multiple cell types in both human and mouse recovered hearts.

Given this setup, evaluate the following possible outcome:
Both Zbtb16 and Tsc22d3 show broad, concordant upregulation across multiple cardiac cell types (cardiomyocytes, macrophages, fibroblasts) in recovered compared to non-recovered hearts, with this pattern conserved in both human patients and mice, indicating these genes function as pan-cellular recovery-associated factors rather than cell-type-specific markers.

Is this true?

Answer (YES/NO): NO